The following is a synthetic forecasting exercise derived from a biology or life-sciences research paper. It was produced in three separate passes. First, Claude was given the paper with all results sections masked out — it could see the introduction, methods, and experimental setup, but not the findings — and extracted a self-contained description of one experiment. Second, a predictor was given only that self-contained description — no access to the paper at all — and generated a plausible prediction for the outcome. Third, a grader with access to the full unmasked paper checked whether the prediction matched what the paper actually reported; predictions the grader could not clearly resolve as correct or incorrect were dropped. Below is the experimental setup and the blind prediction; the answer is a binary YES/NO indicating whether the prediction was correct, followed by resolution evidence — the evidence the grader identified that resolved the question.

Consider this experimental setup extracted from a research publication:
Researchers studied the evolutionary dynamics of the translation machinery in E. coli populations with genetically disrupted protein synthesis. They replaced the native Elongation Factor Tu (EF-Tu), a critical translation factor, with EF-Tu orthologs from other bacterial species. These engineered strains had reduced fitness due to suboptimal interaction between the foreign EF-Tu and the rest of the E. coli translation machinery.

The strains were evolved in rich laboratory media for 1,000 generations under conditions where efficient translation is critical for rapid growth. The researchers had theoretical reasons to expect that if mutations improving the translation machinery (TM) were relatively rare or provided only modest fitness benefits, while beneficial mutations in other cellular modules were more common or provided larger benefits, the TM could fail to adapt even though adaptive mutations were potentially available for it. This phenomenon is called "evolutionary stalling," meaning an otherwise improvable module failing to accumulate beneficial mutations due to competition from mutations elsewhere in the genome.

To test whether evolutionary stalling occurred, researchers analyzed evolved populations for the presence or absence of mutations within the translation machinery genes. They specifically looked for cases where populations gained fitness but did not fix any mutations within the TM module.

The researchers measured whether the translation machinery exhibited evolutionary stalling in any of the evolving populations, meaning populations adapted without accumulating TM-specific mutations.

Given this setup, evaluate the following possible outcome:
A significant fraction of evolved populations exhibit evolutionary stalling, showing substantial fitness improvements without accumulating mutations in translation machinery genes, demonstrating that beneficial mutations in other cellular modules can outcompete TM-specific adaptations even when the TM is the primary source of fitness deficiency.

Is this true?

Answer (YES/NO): NO